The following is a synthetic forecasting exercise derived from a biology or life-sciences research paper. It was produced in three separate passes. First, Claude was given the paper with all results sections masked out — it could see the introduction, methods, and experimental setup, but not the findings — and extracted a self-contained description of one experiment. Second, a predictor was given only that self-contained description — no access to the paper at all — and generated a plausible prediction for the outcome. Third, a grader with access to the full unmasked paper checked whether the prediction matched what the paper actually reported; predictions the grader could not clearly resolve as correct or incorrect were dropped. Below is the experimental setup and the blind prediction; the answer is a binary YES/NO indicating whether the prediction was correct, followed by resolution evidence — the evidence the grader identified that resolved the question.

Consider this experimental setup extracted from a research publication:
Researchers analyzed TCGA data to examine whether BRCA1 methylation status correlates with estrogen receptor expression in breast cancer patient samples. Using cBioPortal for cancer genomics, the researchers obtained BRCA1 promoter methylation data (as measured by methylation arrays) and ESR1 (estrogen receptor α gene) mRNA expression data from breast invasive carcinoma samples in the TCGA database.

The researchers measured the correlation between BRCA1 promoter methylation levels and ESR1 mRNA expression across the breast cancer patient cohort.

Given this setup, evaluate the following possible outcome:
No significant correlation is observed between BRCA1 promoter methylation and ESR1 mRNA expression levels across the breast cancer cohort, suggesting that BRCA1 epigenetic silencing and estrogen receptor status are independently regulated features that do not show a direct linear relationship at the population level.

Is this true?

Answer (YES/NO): NO